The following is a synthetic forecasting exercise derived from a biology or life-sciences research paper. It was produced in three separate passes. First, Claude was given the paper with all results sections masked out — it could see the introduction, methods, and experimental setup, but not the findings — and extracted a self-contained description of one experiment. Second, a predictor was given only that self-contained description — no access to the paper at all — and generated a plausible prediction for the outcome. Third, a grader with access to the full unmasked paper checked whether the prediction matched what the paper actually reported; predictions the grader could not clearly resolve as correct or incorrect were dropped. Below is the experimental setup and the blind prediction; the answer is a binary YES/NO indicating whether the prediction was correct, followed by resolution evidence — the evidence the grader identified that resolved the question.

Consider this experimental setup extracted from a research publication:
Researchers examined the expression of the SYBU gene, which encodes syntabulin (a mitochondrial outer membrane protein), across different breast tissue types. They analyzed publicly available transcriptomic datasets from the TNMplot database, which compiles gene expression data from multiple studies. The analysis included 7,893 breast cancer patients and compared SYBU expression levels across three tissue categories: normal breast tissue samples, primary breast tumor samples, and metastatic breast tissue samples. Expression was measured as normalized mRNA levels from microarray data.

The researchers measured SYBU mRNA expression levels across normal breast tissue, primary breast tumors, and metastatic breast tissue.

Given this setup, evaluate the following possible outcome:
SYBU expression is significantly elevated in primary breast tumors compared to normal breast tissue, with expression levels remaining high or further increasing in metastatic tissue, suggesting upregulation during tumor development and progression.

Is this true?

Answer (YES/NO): NO